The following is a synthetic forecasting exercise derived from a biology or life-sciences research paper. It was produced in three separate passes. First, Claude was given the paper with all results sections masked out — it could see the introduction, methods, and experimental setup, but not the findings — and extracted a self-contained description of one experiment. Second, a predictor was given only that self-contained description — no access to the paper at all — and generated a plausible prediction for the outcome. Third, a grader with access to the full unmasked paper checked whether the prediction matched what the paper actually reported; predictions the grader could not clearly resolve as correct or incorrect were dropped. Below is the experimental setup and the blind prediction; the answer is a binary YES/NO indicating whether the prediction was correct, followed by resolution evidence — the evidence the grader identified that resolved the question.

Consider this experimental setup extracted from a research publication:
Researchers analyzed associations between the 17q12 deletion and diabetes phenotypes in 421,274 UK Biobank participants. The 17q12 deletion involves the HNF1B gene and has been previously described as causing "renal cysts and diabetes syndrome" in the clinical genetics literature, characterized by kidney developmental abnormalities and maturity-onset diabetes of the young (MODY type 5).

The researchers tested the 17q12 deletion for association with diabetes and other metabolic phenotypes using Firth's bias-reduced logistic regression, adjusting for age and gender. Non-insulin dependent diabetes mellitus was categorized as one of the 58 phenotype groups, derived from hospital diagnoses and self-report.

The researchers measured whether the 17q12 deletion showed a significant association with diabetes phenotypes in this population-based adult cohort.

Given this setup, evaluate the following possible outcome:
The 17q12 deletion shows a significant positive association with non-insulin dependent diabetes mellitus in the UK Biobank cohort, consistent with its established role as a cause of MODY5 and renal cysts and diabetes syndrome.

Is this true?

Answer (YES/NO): YES